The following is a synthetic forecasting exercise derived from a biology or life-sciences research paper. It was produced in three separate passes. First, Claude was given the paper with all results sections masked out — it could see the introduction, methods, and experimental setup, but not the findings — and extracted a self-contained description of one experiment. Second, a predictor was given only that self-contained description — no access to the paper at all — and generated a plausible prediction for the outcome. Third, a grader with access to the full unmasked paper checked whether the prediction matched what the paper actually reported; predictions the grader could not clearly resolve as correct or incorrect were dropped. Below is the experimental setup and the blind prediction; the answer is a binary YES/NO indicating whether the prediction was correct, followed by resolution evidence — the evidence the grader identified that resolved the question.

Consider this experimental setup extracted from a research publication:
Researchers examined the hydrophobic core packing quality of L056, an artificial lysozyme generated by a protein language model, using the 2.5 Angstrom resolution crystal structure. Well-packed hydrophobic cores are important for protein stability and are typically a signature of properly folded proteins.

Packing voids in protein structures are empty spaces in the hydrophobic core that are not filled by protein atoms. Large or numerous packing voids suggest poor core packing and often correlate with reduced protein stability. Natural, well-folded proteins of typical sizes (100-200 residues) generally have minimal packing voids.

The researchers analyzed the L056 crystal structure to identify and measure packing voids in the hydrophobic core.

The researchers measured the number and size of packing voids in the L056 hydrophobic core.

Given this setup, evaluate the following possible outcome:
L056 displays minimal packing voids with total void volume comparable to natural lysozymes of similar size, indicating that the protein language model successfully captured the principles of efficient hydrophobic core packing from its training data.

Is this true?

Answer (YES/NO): YES